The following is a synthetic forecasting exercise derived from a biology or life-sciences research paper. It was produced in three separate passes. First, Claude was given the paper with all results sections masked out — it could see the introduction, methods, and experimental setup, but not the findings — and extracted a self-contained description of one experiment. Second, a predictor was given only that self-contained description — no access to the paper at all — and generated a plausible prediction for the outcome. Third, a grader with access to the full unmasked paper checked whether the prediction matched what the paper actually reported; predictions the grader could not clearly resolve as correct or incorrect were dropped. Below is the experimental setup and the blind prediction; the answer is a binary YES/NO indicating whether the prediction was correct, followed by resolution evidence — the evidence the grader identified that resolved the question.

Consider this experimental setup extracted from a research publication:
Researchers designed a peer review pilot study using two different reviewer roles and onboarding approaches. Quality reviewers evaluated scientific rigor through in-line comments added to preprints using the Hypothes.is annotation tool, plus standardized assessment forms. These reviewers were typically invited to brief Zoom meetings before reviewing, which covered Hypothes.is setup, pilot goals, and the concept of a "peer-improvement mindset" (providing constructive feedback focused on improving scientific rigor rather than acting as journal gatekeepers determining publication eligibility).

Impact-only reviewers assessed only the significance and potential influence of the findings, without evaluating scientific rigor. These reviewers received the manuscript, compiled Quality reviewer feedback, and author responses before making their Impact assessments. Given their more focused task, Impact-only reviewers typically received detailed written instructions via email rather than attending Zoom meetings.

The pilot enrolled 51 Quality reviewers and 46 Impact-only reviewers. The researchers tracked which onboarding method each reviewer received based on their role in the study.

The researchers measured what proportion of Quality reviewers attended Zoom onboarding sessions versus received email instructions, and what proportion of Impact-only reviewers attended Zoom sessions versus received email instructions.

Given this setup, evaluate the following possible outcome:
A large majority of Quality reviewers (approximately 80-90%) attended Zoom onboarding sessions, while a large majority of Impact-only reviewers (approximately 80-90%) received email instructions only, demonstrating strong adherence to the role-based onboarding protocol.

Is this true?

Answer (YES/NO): YES